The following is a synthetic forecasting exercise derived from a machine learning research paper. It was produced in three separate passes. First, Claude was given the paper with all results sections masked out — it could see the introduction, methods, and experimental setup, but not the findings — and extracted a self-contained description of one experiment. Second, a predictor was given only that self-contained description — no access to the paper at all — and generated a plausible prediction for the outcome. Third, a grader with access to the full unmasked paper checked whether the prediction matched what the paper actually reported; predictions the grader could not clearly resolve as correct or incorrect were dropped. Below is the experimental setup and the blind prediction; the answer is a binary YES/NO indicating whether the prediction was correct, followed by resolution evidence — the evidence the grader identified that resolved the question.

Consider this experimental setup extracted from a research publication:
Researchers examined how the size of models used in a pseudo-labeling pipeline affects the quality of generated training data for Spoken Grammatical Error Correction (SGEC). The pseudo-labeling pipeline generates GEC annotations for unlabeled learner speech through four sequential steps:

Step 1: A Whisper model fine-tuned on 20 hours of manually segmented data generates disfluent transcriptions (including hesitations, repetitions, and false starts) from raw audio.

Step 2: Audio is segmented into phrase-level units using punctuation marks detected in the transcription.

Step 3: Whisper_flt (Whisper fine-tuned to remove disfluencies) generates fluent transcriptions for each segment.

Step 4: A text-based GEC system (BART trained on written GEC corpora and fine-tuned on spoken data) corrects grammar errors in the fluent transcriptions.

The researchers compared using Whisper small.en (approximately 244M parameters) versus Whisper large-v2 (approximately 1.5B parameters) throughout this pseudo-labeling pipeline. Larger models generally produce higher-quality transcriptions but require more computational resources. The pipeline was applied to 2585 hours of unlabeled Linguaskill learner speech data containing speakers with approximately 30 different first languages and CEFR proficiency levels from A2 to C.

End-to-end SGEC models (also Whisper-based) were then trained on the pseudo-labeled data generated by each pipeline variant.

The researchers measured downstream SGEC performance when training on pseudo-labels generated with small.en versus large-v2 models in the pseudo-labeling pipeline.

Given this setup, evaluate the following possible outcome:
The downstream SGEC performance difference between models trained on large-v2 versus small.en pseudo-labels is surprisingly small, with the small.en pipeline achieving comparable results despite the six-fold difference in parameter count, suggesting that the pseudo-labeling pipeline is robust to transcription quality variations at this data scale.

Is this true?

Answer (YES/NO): NO